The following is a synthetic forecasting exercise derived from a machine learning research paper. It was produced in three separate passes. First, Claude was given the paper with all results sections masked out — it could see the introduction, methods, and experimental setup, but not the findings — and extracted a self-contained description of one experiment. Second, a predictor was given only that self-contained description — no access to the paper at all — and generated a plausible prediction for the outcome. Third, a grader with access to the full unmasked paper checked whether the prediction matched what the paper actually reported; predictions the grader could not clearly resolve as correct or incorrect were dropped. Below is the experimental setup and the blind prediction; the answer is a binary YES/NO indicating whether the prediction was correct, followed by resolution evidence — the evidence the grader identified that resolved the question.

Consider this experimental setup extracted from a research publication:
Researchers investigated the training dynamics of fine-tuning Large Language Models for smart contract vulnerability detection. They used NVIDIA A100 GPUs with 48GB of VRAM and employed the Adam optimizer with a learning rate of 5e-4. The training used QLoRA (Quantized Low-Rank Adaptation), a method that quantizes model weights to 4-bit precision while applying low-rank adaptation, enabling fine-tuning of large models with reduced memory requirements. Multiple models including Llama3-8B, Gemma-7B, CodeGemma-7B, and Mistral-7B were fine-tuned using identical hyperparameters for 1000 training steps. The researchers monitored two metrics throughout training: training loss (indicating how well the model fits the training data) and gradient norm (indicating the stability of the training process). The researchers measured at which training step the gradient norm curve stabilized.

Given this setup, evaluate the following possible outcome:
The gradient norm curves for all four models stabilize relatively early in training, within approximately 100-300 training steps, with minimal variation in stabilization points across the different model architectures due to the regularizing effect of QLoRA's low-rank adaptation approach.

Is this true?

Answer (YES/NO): NO